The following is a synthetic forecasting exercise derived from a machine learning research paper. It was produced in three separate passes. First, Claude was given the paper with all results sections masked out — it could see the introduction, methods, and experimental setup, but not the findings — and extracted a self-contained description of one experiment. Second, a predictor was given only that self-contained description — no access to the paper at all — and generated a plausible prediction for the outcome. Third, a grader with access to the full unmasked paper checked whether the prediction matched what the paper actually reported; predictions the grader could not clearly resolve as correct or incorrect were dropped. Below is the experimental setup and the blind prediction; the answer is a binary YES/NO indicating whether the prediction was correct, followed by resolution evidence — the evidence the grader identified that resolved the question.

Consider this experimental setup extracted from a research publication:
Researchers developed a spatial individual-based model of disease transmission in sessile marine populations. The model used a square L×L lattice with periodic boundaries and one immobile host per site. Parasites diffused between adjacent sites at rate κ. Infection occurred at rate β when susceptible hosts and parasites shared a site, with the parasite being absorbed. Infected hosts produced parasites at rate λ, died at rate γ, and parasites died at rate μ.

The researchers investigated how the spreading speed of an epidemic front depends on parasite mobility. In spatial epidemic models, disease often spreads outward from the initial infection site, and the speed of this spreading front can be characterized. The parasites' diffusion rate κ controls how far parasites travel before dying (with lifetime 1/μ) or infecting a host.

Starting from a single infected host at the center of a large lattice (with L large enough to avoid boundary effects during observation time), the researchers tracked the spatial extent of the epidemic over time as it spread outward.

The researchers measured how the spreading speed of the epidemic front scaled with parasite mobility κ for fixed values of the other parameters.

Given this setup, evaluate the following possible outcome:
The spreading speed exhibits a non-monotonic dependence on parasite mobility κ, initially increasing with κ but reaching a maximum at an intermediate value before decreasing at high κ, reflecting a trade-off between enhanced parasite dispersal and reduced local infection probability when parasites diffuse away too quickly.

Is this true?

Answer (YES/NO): NO